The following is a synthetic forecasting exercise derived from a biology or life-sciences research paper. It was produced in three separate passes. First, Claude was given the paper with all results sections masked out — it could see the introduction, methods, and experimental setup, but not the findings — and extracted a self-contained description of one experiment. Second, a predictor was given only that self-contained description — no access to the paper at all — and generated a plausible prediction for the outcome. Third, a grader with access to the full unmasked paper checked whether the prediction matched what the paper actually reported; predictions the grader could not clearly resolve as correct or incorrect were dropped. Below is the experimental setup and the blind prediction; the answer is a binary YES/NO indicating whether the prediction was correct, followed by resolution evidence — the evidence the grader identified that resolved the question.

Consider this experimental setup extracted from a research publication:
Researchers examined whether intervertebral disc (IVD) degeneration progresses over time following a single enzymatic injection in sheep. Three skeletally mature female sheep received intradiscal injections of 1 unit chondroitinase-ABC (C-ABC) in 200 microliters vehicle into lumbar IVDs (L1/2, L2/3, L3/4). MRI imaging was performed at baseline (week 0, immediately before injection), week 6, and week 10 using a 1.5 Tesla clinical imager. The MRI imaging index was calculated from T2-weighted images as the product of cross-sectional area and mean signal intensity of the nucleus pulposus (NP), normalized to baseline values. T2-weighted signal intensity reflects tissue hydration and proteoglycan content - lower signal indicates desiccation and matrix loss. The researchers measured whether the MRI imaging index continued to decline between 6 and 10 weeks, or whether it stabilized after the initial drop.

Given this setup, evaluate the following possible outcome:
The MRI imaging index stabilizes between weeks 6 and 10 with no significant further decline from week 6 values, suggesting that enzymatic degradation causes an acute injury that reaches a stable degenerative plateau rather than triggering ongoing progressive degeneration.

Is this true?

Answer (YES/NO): NO